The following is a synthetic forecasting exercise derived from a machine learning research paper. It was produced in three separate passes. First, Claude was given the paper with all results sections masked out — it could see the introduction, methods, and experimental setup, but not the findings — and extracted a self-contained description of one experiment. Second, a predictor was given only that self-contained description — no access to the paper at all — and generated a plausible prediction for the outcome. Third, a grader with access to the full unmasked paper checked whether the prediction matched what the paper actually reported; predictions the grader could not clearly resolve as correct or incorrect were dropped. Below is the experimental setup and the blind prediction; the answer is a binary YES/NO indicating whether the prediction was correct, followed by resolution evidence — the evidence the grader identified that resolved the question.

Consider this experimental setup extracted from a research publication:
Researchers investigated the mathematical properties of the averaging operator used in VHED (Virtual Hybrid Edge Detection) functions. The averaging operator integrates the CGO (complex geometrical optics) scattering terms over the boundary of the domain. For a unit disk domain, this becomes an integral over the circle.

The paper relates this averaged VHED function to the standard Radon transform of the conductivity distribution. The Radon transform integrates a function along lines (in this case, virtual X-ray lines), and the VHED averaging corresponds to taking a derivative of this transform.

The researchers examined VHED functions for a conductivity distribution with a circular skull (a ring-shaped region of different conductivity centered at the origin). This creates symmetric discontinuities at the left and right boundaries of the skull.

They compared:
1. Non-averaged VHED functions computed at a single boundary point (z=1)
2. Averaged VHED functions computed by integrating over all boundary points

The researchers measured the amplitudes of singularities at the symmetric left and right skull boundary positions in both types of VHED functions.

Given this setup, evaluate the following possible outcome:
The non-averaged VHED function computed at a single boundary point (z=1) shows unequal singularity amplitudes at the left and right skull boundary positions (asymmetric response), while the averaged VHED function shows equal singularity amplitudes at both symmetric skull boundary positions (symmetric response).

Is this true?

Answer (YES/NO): YES